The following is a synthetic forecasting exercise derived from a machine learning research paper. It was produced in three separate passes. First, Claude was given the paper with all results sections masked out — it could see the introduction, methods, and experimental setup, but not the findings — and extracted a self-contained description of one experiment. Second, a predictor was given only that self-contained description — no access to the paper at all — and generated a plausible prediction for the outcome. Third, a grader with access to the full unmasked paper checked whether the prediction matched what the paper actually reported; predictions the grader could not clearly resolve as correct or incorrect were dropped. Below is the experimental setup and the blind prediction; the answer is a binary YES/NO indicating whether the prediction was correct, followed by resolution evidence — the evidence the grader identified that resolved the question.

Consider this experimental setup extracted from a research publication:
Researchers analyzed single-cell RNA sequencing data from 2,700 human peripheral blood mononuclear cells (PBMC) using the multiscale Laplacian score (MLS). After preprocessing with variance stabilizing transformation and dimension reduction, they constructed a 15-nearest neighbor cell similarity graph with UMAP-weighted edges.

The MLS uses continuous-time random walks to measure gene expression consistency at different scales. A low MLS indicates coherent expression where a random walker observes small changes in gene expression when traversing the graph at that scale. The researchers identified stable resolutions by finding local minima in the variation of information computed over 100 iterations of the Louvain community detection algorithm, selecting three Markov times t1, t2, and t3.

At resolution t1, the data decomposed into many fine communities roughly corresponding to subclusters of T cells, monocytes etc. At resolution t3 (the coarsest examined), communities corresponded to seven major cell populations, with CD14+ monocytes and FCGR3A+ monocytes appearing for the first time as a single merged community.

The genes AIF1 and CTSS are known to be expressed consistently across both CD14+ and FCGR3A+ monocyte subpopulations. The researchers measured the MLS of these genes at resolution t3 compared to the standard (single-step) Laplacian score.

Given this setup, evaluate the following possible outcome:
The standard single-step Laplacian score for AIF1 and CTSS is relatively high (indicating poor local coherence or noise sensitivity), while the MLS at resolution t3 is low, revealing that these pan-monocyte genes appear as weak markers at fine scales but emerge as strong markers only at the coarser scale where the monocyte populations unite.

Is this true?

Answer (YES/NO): NO